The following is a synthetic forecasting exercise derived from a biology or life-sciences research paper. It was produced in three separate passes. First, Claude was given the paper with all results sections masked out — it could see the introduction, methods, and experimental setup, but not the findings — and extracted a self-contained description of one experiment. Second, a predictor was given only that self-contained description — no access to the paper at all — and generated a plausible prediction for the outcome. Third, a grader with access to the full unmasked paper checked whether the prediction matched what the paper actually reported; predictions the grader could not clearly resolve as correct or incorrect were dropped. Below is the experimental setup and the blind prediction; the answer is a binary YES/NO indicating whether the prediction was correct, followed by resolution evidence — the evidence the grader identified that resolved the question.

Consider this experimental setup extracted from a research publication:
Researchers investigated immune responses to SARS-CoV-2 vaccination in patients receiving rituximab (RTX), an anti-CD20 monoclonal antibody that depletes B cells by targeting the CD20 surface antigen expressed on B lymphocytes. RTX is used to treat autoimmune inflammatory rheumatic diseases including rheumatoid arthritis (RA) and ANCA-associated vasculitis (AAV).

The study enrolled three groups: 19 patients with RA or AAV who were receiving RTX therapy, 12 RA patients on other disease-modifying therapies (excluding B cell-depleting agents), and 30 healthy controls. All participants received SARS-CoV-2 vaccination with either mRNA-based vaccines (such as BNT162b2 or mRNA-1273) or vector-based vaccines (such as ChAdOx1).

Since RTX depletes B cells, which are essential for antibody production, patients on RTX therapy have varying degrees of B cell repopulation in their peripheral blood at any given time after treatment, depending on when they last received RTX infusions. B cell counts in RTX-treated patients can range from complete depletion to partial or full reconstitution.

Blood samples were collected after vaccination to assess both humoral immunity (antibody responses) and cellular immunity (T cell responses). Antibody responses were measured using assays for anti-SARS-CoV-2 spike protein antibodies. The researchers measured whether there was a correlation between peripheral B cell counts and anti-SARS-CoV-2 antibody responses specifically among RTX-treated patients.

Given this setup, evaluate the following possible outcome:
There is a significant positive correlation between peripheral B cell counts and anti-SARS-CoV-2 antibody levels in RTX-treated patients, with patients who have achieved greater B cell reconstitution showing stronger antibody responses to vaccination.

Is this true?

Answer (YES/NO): YES